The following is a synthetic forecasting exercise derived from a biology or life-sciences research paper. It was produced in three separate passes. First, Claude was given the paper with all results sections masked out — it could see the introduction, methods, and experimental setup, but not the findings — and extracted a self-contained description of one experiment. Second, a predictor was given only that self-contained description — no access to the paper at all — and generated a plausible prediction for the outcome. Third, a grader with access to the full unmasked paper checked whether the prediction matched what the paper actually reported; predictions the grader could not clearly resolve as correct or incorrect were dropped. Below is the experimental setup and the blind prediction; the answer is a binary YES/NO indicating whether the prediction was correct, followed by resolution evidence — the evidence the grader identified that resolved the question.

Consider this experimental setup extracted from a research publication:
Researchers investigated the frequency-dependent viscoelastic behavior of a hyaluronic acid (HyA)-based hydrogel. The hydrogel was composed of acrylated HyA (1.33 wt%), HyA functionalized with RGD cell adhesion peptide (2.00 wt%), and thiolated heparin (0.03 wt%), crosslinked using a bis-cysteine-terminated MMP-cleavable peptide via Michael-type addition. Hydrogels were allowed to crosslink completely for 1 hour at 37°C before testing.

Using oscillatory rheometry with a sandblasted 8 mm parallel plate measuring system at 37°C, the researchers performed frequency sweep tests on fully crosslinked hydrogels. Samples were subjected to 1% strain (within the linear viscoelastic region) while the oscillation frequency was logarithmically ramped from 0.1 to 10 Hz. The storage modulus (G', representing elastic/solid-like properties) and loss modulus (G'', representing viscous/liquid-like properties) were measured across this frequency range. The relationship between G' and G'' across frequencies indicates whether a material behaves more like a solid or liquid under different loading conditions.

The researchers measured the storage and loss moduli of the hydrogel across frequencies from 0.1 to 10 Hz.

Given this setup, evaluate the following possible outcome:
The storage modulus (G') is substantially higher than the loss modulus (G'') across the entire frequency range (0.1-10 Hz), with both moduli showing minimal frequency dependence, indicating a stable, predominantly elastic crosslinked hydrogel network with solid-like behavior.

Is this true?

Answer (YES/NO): NO